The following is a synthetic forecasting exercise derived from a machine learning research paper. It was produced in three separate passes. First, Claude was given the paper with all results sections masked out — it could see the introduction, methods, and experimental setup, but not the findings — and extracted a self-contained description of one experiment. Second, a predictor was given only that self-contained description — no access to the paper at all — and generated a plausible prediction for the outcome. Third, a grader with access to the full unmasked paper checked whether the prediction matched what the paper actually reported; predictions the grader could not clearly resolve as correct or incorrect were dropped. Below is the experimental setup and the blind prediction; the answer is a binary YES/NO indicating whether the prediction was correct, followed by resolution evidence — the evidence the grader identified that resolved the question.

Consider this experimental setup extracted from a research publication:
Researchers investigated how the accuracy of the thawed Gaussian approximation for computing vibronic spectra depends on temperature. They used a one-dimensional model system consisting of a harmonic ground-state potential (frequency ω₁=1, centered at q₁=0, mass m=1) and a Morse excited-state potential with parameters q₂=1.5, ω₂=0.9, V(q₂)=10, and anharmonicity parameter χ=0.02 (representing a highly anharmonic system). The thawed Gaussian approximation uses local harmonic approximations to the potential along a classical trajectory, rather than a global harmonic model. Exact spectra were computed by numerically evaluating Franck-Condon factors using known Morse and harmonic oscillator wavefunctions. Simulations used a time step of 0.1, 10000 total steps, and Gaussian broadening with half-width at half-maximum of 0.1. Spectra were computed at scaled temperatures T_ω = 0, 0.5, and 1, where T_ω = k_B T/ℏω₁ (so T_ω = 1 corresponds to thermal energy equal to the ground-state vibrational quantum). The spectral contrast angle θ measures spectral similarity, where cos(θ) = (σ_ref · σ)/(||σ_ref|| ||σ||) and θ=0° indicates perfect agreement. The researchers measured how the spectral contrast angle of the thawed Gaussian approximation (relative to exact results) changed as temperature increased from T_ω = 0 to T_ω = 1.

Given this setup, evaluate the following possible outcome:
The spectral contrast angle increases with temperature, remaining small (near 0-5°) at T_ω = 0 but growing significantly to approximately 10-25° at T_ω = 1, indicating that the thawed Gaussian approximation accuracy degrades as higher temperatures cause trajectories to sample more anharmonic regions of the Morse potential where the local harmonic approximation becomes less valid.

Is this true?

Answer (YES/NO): NO